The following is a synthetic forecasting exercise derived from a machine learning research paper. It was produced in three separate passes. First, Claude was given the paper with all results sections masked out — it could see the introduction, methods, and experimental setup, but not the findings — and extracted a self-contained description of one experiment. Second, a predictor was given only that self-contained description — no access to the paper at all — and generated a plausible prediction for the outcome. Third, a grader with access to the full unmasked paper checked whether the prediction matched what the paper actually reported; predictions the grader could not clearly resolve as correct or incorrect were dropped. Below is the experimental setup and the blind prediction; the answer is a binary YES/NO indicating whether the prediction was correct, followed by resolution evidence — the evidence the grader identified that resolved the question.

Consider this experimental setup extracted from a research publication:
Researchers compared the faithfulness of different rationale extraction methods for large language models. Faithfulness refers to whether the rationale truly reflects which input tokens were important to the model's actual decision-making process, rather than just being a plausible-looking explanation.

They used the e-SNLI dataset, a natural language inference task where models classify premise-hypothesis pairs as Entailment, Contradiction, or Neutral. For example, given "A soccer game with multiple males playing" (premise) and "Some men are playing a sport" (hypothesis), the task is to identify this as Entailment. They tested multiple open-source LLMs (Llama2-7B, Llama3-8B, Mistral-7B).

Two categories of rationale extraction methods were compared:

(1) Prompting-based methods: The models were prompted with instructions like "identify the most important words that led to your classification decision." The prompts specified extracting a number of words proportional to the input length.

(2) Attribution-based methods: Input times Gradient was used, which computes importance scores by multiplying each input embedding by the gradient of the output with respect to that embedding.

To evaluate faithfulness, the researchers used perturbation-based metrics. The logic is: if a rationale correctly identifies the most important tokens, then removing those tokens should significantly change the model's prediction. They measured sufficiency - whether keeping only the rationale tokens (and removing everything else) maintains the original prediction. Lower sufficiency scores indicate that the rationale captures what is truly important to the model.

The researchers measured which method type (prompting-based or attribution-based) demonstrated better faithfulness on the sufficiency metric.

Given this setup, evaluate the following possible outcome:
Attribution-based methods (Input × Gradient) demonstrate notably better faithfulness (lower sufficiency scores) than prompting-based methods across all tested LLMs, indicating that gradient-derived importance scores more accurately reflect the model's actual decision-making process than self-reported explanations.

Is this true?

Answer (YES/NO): YES